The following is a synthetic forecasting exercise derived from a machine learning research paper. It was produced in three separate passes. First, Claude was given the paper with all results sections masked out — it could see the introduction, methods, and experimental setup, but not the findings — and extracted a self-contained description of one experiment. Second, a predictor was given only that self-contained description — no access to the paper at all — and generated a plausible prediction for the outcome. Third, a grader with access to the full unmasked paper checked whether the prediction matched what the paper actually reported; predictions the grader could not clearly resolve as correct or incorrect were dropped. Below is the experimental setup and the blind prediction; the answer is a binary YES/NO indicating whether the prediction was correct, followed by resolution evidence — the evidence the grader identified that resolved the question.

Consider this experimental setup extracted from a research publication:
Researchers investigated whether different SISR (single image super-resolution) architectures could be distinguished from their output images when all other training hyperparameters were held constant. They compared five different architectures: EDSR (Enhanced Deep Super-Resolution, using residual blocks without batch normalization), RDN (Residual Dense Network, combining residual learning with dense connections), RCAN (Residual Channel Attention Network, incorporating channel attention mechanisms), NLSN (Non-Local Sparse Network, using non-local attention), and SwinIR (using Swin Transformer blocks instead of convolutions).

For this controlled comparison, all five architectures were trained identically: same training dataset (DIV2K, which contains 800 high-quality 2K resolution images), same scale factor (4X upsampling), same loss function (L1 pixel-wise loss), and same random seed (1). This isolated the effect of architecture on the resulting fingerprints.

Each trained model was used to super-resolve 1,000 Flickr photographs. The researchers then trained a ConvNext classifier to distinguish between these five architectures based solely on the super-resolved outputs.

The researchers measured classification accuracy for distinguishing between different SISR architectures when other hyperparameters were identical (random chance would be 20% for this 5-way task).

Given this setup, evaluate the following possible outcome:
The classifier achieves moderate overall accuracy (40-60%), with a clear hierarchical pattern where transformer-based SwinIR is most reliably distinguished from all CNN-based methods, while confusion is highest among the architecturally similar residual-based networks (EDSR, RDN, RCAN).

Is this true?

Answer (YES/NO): NO